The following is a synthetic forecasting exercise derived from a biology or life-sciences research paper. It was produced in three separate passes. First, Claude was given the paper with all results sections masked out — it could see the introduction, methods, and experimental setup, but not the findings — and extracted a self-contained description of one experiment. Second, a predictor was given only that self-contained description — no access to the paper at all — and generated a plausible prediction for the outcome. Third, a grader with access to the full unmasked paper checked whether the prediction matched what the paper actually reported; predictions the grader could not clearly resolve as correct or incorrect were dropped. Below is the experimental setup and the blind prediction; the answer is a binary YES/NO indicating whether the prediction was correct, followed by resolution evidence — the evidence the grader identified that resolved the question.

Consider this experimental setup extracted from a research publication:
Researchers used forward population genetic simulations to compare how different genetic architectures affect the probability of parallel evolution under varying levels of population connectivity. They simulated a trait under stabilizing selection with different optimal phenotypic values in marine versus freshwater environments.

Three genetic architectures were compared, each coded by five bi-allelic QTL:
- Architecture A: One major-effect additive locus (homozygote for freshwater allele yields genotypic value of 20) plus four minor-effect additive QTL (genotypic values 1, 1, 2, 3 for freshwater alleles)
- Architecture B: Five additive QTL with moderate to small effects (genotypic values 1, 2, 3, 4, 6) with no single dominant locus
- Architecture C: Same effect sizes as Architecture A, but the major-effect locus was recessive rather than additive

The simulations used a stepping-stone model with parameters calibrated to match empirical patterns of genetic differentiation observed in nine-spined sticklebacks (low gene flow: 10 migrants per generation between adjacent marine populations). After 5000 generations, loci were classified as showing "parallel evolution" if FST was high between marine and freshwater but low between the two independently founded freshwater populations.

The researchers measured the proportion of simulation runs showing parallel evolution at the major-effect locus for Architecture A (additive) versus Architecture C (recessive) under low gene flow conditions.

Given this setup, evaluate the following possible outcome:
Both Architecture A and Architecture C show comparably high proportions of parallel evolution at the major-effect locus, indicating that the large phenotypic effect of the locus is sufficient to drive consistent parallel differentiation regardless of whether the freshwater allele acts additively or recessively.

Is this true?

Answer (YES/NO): NO